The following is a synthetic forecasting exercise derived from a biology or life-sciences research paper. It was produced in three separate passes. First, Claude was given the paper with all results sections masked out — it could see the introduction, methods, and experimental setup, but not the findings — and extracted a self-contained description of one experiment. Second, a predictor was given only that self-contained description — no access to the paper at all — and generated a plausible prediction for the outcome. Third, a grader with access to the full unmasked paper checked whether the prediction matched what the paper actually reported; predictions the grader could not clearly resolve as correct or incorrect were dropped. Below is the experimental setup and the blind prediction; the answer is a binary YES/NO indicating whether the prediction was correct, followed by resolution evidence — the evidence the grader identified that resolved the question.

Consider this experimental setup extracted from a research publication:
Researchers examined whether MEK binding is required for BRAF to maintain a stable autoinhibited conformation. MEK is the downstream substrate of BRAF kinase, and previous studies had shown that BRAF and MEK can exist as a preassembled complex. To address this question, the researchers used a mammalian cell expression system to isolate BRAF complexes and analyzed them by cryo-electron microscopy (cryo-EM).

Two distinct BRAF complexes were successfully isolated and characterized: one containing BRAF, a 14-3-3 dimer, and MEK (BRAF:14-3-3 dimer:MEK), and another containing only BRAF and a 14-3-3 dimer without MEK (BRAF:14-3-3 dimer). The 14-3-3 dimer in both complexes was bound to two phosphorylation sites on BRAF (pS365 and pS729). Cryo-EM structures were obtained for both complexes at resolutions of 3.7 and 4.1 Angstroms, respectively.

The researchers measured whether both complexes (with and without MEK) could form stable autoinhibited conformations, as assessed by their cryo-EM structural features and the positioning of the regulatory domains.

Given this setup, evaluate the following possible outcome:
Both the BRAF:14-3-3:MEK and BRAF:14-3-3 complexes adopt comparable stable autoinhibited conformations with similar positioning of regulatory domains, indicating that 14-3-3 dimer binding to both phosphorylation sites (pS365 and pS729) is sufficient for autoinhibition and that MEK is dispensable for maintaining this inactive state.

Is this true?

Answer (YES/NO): YES